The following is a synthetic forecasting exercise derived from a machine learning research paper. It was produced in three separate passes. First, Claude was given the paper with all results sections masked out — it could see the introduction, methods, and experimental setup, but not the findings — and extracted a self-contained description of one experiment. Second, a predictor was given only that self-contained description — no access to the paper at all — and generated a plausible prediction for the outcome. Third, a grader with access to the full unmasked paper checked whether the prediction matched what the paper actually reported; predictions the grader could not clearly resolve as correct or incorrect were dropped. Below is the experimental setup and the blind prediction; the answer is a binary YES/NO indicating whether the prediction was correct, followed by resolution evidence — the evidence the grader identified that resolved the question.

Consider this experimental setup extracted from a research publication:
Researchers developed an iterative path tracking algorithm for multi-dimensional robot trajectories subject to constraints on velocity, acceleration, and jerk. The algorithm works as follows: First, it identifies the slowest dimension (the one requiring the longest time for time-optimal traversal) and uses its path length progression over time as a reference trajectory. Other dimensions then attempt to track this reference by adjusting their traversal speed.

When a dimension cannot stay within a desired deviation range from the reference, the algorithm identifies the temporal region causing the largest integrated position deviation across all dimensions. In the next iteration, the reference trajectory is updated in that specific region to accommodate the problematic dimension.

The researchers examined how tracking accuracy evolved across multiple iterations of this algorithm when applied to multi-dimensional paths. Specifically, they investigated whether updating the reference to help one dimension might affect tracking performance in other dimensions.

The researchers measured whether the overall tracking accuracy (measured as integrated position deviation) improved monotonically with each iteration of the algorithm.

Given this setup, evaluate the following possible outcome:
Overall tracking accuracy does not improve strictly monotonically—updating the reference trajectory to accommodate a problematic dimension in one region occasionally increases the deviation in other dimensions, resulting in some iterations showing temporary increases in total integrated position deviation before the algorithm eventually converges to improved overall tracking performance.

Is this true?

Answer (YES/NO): YES